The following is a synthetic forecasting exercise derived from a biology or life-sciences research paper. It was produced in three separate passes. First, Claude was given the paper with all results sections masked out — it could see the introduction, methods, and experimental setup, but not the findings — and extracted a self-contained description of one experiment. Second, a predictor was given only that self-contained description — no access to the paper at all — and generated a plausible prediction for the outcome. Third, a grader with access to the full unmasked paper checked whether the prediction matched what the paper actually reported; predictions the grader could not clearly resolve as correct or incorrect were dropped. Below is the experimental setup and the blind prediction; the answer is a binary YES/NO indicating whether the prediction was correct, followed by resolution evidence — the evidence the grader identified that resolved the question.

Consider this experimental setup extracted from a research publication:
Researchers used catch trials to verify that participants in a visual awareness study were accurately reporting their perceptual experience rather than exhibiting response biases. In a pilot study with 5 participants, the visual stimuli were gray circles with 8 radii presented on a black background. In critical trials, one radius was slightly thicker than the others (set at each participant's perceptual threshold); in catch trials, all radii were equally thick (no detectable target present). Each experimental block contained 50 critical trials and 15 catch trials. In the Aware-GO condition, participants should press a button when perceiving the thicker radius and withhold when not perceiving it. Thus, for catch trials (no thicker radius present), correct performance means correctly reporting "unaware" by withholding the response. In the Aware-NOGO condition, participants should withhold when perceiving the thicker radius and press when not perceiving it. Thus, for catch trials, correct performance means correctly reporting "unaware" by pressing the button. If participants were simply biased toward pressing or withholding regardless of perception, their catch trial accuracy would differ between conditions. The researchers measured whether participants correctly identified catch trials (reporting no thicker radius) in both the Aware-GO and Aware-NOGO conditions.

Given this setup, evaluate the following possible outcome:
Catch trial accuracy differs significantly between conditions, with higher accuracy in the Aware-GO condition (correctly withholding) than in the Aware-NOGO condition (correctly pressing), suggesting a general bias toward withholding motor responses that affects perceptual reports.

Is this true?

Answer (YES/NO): NO